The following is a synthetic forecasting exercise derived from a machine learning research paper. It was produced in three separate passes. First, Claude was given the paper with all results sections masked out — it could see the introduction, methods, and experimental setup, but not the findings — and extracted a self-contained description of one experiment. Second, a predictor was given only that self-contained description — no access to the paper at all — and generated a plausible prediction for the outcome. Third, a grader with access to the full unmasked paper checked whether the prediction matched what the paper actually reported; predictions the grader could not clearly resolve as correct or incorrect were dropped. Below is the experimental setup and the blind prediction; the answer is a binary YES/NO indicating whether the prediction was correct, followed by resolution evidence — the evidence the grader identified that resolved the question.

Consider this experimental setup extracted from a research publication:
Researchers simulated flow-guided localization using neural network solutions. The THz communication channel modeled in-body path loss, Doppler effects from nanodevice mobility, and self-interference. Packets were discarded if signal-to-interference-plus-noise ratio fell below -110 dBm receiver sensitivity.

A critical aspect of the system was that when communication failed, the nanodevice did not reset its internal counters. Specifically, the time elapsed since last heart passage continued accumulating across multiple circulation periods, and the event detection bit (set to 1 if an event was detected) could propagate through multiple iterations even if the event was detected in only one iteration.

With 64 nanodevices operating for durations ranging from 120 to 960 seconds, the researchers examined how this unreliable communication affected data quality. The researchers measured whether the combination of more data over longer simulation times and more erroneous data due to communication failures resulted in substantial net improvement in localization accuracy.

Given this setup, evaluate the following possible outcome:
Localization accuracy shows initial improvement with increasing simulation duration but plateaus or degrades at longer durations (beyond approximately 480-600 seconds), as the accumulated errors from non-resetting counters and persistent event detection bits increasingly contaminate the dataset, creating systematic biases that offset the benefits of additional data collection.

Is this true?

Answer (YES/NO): NO